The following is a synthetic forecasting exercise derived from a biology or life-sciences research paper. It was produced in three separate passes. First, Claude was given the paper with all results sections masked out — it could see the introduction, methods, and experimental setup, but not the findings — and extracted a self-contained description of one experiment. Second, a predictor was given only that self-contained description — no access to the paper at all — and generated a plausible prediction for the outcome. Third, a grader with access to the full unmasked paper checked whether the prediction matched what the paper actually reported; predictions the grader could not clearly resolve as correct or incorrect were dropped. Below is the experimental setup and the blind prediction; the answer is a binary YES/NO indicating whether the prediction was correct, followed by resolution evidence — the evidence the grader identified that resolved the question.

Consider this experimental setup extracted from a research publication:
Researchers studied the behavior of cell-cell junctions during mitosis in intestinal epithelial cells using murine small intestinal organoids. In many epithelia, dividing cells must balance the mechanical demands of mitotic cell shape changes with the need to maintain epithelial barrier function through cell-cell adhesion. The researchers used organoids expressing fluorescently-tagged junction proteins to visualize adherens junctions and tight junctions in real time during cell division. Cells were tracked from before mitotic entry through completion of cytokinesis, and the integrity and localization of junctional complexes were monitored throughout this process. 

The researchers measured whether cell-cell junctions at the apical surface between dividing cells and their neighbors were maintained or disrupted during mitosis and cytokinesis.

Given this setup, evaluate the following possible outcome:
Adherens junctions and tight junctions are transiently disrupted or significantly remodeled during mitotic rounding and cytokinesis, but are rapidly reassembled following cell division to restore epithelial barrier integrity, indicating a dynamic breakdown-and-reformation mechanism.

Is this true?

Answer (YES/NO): NO